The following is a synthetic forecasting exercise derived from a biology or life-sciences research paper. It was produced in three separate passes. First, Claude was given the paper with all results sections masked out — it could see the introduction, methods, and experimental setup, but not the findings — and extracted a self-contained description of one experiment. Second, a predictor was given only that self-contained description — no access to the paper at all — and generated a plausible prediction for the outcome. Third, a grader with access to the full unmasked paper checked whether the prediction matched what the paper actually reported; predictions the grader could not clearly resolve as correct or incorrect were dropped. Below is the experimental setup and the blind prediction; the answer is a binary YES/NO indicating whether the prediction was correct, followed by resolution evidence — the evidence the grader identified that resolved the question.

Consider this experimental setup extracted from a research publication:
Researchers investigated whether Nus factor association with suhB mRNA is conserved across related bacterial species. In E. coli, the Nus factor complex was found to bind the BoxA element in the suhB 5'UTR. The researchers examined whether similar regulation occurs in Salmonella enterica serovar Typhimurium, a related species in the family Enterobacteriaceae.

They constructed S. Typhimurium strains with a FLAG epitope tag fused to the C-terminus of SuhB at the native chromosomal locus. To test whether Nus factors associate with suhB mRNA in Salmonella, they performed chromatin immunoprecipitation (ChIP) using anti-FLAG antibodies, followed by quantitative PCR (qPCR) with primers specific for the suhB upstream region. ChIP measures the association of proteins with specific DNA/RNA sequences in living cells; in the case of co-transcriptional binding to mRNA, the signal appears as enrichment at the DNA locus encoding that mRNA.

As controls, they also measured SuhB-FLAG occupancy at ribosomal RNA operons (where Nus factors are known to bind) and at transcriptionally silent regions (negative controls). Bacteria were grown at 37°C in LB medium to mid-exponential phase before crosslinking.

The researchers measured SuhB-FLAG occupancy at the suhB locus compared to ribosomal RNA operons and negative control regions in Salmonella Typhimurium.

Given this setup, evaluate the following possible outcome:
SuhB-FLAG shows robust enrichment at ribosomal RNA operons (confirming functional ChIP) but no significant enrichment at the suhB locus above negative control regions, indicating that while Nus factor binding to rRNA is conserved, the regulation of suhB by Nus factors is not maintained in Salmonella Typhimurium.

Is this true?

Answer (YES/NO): NO